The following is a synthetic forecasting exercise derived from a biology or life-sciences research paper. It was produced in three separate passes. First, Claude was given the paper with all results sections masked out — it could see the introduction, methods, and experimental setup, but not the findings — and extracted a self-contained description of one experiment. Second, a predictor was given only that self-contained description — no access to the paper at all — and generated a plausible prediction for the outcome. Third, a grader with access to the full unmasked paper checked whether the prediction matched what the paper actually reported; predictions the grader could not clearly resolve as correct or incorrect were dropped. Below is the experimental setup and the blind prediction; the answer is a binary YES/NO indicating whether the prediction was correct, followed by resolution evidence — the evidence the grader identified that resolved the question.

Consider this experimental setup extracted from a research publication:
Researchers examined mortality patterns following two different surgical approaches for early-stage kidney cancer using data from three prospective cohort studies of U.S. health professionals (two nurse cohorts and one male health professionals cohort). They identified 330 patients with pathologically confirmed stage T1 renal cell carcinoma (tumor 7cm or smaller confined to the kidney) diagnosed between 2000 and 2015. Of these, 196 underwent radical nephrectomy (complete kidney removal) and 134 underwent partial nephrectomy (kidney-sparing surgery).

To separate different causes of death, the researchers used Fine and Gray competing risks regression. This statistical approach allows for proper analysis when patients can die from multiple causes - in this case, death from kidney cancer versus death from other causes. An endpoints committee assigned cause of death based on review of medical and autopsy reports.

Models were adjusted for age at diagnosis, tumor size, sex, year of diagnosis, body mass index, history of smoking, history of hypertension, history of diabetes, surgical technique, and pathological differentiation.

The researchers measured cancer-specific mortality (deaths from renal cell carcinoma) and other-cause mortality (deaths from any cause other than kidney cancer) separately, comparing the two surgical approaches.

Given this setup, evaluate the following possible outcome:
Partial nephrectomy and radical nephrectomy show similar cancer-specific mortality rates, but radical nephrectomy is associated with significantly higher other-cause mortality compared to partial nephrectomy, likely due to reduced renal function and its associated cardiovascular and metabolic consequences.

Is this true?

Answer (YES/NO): NO